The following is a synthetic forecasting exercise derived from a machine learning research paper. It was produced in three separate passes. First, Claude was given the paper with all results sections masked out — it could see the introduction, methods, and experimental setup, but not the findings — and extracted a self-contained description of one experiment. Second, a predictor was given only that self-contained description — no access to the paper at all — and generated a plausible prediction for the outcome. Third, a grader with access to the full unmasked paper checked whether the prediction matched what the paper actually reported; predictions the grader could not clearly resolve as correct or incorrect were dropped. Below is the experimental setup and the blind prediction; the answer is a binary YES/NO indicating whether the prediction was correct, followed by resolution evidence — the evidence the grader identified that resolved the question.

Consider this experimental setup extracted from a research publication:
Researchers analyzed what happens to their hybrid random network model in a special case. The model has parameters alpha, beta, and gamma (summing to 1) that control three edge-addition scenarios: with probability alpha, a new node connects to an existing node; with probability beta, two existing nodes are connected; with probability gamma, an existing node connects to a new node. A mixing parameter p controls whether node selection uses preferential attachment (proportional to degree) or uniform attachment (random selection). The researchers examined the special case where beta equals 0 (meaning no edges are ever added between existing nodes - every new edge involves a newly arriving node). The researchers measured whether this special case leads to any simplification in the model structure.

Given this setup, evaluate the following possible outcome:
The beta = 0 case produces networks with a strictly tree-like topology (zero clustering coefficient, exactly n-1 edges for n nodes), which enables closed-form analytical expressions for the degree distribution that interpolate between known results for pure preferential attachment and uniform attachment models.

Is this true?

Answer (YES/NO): NO